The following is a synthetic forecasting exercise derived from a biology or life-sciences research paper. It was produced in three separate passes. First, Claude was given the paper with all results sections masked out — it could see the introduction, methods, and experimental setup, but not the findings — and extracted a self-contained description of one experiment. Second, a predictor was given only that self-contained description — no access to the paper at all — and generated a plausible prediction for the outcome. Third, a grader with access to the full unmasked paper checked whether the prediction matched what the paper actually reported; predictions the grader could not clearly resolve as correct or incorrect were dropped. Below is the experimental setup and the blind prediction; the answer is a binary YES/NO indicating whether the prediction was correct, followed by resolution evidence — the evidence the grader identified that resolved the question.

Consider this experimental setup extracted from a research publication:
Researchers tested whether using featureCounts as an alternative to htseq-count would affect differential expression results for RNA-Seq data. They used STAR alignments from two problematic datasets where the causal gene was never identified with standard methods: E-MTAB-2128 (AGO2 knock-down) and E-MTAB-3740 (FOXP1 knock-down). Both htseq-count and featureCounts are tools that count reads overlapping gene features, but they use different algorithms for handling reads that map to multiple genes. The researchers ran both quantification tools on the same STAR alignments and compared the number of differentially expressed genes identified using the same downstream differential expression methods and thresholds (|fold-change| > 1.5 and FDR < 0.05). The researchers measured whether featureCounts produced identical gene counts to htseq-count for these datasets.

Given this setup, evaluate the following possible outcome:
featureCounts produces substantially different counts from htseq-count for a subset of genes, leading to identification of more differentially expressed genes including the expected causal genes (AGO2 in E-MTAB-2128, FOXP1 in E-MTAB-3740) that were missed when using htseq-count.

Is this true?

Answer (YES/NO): NO